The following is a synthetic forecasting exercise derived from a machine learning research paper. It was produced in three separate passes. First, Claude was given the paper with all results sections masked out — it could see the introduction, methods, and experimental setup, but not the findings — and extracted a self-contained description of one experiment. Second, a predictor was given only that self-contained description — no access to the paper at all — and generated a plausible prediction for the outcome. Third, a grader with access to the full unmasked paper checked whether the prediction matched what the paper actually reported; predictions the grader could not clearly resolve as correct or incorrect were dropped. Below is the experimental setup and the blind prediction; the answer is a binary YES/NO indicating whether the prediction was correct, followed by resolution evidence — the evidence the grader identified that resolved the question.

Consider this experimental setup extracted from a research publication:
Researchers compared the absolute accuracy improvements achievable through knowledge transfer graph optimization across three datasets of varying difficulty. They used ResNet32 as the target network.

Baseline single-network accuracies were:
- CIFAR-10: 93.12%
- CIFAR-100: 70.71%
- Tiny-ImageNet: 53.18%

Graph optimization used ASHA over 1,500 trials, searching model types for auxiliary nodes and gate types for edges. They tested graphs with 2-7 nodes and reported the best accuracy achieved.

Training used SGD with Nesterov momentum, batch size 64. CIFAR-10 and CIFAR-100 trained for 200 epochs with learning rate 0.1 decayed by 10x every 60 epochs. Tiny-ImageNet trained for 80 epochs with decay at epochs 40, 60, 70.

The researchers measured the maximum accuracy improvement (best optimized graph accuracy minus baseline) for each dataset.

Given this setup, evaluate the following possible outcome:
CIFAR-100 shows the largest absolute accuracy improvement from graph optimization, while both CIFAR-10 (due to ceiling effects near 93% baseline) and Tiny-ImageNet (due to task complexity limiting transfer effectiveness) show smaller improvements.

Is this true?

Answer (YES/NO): YES